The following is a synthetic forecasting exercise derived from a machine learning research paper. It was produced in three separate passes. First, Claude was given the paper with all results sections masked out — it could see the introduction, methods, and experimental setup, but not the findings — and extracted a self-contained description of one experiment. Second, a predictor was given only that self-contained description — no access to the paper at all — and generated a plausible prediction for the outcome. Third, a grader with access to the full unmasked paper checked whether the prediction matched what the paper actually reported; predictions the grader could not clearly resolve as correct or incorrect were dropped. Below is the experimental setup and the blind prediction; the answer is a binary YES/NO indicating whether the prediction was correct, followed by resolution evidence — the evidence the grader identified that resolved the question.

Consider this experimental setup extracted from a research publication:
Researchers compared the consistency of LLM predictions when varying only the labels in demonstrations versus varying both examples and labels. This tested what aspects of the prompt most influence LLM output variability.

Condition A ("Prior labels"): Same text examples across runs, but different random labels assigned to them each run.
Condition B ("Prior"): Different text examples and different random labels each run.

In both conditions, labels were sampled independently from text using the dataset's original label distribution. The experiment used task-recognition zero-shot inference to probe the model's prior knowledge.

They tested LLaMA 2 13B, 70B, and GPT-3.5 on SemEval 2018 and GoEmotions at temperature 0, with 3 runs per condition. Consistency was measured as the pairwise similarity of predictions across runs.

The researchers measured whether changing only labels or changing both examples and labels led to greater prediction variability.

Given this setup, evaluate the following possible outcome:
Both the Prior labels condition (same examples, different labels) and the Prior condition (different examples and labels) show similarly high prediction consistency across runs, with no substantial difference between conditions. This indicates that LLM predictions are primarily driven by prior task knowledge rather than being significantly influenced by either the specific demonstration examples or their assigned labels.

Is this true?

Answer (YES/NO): NO